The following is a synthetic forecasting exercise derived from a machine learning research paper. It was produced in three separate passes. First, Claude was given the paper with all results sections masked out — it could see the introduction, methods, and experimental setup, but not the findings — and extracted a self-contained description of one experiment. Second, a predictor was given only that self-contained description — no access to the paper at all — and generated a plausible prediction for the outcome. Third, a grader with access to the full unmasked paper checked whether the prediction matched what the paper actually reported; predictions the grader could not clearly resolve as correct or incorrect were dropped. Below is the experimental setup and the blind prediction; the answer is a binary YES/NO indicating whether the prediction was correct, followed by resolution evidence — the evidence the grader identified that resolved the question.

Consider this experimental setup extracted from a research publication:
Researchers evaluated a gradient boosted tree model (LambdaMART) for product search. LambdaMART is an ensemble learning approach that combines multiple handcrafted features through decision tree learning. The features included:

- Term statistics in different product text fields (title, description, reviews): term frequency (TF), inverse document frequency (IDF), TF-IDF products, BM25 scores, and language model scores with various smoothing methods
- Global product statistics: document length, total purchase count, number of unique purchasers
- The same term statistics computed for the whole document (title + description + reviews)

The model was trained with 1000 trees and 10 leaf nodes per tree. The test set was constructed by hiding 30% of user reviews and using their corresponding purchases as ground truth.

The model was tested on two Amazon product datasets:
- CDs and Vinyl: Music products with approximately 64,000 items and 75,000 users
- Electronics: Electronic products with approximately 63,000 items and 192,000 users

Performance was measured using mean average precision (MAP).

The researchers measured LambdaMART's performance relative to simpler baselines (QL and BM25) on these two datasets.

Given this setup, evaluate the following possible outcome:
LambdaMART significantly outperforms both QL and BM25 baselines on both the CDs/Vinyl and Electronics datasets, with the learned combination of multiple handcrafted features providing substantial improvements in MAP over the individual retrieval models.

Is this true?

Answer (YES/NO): NO